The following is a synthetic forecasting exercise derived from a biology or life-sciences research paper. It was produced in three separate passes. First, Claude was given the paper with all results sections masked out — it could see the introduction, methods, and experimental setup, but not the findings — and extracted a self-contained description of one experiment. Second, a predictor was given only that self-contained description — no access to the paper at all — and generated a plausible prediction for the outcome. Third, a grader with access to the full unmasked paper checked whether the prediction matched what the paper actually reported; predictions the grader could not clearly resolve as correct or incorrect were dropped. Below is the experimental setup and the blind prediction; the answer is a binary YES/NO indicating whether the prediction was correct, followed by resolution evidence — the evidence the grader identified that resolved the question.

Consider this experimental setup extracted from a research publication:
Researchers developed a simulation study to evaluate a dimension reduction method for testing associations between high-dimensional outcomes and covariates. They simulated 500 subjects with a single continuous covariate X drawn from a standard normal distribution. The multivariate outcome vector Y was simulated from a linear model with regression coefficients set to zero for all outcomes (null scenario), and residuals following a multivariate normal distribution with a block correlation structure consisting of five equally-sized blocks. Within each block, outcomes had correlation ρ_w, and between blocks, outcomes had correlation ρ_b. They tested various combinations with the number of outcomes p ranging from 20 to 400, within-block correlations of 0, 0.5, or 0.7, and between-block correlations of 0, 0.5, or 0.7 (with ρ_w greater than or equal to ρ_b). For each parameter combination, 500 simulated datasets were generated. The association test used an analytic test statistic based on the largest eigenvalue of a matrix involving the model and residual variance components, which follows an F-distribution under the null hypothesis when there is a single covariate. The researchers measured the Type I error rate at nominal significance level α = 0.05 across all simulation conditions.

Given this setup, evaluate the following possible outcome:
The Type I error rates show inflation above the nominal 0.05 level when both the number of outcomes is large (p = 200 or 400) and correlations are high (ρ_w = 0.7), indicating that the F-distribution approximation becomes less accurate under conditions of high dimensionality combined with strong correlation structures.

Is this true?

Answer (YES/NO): NO